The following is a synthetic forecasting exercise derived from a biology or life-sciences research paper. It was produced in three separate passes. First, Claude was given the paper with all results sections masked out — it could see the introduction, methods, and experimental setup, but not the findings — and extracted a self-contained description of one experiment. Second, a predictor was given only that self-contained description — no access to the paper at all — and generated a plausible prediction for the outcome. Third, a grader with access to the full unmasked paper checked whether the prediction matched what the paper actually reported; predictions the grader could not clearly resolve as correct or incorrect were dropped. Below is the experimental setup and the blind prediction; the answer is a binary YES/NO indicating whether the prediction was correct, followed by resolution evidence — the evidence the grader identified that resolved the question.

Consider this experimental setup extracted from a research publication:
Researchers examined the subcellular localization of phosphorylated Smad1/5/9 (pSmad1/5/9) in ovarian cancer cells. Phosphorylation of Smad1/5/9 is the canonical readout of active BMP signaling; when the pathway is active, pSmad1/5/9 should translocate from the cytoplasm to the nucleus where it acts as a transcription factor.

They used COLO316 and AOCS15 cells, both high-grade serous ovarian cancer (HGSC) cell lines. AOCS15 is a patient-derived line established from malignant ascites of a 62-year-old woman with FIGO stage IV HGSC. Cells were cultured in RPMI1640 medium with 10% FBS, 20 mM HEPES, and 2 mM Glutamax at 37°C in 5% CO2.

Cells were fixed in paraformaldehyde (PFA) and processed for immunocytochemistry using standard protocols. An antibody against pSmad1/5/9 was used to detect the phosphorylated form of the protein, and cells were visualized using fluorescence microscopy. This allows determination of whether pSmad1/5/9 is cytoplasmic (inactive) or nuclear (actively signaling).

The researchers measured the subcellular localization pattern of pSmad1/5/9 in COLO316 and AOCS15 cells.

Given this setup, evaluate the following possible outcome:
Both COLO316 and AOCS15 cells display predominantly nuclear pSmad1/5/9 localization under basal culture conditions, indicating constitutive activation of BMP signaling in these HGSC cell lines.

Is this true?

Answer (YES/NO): YES